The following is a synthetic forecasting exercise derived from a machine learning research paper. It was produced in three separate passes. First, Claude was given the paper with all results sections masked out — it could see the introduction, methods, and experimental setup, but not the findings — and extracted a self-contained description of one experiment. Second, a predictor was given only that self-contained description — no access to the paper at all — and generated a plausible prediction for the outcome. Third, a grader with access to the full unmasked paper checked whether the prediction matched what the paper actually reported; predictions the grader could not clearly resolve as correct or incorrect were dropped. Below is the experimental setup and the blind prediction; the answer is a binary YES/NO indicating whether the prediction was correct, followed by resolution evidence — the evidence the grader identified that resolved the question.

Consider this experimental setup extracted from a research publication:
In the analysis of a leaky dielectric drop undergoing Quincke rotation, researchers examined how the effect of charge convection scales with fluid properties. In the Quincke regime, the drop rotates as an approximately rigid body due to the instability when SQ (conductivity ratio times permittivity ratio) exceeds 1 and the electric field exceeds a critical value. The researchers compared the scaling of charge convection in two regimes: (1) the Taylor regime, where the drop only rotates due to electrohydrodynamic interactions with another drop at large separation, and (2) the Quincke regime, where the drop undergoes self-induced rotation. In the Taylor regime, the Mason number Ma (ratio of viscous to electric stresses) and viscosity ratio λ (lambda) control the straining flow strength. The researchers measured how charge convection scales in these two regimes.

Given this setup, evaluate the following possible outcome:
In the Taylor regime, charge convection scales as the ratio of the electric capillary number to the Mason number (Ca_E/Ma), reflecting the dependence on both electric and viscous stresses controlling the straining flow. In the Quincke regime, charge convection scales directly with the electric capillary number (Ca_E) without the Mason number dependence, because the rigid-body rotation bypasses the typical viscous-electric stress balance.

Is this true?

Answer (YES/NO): NO